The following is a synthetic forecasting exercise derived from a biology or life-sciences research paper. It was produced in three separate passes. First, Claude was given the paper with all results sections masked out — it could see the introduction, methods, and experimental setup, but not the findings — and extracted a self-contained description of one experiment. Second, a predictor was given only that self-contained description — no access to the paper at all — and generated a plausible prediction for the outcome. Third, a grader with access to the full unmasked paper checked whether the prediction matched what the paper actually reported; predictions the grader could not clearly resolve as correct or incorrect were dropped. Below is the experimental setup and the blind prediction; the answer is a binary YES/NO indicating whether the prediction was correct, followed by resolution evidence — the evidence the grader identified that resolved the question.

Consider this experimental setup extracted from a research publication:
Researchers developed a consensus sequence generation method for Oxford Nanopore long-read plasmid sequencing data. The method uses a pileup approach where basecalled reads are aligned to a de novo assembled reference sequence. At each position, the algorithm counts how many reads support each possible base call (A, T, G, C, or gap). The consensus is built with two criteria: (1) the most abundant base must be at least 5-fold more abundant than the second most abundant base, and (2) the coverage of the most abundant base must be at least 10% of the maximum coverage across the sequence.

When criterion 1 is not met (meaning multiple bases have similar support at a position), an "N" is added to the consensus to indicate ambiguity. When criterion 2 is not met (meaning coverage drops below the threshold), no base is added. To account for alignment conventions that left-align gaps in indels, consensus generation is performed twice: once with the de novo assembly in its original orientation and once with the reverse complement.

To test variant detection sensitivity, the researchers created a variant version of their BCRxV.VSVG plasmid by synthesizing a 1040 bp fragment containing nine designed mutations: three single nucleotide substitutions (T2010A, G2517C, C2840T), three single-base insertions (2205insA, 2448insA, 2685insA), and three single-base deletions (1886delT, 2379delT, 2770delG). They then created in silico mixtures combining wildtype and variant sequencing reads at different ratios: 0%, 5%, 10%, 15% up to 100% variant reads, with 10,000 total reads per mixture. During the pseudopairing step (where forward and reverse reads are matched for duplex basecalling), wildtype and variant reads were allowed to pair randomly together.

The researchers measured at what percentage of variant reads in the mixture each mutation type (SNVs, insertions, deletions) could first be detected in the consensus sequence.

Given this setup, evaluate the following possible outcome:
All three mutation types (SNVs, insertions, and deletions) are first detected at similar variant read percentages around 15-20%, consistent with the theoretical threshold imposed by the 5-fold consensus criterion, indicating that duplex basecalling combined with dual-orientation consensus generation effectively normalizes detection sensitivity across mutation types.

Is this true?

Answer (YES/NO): NO